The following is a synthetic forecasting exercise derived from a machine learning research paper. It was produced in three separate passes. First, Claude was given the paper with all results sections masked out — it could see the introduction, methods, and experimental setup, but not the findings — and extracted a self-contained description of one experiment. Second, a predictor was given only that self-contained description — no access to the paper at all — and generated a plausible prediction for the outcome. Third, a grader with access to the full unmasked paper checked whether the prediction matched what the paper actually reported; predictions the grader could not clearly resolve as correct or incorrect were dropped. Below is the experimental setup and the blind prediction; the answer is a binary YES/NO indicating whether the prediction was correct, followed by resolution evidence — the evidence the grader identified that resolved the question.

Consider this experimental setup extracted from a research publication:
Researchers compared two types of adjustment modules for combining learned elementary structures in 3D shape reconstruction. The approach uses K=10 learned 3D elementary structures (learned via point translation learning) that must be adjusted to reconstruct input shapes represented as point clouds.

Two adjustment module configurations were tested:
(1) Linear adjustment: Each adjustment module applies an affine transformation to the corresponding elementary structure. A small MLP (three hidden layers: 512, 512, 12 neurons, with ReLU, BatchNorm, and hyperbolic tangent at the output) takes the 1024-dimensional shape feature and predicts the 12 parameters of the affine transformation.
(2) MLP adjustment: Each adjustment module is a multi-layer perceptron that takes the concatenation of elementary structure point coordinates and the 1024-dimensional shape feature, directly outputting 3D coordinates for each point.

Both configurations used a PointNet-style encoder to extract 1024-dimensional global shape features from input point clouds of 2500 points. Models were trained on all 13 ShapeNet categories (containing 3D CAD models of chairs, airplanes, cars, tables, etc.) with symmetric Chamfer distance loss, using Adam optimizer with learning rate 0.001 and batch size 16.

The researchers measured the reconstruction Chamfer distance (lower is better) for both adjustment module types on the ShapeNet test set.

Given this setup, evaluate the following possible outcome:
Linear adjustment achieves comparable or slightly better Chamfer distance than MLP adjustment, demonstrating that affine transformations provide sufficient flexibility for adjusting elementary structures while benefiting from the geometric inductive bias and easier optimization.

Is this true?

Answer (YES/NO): NO